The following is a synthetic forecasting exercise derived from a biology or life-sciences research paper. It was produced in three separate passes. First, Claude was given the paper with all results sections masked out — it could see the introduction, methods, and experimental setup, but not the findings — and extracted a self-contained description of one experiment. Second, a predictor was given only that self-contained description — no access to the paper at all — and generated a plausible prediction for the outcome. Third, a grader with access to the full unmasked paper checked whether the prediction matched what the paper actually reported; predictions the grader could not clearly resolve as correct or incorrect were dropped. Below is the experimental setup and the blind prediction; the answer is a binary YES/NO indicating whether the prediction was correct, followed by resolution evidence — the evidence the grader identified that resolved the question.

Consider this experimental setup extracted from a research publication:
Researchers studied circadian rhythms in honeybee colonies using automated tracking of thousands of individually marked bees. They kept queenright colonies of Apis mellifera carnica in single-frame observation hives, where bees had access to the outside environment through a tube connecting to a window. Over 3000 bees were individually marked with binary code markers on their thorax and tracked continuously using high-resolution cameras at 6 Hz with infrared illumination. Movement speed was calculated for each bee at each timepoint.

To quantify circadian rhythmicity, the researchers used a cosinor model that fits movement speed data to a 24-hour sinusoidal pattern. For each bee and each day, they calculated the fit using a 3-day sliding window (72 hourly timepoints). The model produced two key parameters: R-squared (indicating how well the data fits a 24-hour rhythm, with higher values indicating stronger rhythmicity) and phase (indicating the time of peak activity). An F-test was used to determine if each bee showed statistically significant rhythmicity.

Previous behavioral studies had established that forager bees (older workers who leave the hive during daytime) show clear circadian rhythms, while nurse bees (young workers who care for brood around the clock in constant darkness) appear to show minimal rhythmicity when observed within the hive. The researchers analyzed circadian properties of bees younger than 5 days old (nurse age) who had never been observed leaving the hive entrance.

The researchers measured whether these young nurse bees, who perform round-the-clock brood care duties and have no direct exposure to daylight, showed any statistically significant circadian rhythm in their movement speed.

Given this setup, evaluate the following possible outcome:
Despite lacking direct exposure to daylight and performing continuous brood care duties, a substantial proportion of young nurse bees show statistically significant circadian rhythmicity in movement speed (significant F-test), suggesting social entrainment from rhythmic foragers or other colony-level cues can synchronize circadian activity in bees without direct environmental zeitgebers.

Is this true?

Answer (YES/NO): YES